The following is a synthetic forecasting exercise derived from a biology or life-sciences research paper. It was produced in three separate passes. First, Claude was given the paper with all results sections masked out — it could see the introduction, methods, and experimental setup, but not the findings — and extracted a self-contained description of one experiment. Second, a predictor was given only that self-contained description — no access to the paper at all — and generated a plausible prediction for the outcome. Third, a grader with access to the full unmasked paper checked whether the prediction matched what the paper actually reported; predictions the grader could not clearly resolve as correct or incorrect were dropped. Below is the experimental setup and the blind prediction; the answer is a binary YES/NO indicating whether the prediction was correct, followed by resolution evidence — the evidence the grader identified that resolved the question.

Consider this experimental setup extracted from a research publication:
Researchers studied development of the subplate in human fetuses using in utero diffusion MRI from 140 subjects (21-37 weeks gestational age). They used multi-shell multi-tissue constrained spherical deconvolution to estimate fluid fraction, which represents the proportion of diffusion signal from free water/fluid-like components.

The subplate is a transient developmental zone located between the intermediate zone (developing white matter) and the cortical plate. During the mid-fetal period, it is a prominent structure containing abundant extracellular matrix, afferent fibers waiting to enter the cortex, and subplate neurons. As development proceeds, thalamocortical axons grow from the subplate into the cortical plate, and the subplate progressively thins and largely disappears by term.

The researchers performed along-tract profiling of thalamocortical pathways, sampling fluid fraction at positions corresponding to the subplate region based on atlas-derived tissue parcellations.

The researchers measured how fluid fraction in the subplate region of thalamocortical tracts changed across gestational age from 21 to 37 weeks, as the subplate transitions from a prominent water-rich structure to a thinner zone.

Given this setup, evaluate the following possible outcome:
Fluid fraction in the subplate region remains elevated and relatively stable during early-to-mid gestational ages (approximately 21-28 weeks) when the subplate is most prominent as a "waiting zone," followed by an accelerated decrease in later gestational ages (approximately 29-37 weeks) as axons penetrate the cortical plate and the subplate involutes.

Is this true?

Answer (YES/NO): NO